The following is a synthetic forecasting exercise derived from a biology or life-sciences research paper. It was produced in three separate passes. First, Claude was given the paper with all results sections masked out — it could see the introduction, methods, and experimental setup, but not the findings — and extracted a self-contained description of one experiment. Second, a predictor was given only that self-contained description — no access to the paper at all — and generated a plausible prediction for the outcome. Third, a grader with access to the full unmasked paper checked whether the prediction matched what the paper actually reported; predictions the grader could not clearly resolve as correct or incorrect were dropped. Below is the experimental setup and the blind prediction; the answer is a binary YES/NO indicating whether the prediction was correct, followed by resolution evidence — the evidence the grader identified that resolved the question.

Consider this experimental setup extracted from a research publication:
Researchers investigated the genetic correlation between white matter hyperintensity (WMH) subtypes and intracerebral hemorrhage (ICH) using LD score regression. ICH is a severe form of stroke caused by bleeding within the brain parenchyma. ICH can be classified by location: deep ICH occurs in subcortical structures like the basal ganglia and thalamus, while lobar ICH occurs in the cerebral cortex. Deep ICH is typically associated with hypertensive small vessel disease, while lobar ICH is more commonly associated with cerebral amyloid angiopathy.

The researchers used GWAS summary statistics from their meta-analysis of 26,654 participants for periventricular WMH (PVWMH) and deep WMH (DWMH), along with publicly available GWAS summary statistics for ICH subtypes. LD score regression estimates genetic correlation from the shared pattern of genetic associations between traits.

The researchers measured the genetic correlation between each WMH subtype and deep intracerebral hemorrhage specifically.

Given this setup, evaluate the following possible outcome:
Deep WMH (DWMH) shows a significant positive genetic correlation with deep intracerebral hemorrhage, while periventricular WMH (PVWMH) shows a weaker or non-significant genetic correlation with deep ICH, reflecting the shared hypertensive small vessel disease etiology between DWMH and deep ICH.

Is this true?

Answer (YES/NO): YES